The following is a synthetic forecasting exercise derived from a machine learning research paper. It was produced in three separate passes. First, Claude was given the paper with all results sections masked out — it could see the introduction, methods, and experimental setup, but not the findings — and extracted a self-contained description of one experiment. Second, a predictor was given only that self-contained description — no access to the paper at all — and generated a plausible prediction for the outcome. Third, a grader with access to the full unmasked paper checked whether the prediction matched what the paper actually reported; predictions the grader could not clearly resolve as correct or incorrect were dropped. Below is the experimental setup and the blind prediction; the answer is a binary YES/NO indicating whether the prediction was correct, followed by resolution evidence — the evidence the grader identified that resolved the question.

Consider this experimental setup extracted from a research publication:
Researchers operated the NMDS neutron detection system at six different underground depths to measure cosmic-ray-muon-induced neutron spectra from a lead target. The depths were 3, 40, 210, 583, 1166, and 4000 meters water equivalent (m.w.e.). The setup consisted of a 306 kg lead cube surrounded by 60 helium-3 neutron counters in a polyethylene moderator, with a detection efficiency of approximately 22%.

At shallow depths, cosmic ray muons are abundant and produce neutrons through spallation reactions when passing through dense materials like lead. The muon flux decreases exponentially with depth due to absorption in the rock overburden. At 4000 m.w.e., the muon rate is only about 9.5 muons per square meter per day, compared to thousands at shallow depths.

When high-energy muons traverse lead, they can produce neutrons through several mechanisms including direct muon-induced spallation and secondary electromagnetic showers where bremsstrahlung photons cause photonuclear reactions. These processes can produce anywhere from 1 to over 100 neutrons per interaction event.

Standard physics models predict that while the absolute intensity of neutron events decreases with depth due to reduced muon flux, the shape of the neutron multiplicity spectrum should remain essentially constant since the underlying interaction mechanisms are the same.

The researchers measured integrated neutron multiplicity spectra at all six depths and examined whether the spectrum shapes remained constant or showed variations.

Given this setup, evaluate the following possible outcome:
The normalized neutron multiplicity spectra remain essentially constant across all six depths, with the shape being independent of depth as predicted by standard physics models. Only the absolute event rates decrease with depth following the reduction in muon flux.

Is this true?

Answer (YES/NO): NO